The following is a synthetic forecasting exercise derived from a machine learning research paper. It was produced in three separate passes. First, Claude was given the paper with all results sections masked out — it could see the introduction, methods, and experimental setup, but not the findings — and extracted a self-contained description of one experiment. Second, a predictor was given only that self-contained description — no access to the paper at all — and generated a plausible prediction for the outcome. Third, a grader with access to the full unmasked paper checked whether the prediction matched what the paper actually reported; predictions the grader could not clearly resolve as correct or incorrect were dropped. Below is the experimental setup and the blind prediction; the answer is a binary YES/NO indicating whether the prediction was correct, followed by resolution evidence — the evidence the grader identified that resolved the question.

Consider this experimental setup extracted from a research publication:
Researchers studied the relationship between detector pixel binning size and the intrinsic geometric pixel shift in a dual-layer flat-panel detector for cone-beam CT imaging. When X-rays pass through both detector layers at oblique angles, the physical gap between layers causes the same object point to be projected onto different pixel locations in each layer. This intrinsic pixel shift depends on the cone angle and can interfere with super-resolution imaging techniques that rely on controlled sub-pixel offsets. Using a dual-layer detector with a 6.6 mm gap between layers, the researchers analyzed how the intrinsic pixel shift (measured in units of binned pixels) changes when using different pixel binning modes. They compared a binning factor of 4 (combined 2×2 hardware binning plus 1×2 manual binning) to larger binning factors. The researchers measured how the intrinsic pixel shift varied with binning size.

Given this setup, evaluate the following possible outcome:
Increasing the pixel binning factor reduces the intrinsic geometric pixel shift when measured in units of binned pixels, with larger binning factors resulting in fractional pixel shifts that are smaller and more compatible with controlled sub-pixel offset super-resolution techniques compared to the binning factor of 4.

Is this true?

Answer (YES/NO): YES